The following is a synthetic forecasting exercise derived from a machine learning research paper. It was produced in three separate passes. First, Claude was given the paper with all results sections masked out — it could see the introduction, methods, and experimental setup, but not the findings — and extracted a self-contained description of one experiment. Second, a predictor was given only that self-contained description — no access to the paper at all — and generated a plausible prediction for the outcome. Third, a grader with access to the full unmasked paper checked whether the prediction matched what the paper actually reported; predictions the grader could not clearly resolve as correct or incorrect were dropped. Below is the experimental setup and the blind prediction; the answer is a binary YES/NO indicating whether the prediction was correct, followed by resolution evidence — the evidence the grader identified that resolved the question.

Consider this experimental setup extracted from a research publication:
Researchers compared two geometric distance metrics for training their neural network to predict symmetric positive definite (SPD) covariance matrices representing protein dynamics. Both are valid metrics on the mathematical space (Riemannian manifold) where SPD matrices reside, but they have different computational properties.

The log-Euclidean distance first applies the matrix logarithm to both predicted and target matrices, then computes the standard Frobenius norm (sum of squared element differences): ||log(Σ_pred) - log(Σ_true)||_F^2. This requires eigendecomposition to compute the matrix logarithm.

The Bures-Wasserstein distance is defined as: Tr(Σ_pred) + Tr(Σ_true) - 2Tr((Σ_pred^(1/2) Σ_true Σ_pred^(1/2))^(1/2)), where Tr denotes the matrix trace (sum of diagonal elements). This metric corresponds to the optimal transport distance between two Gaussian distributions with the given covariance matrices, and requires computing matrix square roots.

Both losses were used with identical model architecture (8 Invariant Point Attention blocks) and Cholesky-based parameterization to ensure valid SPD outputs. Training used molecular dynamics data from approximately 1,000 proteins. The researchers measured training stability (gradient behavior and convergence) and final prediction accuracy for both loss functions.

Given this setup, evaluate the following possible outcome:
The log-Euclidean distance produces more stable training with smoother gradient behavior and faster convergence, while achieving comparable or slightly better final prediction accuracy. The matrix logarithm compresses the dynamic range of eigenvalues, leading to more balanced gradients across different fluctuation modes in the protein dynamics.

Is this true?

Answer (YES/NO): NO